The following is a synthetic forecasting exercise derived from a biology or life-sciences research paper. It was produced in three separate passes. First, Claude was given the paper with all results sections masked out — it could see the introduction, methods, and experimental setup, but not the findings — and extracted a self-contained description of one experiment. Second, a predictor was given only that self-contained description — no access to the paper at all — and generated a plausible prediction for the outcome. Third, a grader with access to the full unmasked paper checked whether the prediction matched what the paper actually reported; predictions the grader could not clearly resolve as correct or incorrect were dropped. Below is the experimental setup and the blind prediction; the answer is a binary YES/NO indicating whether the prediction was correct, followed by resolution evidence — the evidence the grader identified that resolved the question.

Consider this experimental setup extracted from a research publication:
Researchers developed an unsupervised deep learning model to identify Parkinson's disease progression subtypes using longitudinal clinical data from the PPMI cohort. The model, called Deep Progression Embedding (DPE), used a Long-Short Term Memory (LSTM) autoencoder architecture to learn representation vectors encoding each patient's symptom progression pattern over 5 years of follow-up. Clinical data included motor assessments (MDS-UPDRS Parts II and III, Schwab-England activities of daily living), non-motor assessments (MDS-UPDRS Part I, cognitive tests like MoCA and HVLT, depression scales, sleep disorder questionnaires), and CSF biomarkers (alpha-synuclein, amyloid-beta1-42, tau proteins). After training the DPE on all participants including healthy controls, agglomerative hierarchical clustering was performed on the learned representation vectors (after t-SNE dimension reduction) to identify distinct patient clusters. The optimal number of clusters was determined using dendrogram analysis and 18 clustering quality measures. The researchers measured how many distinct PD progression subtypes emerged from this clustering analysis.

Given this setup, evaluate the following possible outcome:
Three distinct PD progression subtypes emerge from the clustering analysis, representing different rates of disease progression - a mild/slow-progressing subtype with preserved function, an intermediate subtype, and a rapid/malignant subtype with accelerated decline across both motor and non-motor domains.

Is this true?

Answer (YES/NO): YES